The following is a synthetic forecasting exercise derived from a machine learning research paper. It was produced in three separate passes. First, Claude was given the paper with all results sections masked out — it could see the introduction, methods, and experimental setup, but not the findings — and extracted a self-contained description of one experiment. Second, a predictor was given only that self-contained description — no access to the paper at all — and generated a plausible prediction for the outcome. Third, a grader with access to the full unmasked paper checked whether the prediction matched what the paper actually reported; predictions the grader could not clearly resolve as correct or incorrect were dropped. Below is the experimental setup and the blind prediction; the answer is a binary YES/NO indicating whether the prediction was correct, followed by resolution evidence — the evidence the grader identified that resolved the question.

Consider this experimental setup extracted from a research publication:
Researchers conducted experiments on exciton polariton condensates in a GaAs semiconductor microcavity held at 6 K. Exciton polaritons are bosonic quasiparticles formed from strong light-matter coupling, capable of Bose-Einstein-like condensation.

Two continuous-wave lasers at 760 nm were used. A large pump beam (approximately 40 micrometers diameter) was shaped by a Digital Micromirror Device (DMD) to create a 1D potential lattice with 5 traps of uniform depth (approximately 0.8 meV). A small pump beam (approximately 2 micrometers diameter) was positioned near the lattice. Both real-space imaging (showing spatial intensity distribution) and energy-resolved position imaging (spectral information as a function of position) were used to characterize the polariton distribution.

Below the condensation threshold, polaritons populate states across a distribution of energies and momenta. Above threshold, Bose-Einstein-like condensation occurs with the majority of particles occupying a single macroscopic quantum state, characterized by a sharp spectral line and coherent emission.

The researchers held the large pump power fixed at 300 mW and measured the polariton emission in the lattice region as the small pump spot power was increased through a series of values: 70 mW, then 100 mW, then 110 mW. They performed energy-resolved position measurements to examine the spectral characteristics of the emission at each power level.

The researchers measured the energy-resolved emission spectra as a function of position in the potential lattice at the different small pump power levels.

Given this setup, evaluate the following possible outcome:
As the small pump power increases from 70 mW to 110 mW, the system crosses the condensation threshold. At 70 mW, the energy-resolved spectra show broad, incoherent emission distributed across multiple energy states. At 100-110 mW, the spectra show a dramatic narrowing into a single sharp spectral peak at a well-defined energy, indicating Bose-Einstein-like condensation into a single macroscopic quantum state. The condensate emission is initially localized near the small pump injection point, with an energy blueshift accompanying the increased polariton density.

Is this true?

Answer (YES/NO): NO